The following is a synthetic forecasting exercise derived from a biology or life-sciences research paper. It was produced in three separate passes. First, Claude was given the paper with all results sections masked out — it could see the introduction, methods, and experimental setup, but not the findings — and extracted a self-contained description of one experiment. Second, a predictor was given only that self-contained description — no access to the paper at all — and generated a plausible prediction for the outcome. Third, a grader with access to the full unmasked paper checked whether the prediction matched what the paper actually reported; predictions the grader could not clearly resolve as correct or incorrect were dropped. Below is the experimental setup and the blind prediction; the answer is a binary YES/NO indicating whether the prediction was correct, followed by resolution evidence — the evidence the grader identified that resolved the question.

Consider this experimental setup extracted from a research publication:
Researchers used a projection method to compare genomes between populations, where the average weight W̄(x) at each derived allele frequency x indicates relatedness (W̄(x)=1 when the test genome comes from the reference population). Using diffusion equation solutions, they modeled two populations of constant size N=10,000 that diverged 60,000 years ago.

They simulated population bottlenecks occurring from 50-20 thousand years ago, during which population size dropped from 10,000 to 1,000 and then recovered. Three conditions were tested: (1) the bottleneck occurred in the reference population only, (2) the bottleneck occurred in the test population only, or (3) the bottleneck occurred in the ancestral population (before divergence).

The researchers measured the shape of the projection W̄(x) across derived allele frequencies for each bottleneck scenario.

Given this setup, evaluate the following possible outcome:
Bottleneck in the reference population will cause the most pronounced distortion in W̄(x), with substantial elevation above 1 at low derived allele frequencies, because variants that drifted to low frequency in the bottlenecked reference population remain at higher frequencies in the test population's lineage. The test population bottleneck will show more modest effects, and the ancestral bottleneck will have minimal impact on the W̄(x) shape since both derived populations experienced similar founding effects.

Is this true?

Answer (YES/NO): NO